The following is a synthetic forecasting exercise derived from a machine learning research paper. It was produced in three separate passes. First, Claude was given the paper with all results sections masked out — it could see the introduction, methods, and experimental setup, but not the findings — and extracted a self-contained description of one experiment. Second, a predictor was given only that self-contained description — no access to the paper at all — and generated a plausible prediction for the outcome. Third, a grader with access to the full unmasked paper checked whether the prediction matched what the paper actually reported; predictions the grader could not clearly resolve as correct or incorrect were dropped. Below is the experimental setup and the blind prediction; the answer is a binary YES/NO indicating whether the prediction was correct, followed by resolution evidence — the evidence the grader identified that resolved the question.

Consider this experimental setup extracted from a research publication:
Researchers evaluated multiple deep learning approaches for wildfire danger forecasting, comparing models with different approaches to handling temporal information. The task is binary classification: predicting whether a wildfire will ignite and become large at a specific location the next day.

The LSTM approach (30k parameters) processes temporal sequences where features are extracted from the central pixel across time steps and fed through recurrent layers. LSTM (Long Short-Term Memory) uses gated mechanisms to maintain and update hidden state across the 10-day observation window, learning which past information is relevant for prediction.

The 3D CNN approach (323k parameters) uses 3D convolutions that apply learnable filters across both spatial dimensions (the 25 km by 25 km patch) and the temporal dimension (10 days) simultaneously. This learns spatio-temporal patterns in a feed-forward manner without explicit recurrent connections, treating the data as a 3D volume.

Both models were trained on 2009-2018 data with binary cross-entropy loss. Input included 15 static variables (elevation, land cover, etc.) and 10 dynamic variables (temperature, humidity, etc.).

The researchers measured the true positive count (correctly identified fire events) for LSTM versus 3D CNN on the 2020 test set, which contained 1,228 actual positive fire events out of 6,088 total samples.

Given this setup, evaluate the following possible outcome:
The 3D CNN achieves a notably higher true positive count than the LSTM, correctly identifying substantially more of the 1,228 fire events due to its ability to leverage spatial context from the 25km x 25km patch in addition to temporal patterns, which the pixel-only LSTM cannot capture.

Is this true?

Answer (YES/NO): NO